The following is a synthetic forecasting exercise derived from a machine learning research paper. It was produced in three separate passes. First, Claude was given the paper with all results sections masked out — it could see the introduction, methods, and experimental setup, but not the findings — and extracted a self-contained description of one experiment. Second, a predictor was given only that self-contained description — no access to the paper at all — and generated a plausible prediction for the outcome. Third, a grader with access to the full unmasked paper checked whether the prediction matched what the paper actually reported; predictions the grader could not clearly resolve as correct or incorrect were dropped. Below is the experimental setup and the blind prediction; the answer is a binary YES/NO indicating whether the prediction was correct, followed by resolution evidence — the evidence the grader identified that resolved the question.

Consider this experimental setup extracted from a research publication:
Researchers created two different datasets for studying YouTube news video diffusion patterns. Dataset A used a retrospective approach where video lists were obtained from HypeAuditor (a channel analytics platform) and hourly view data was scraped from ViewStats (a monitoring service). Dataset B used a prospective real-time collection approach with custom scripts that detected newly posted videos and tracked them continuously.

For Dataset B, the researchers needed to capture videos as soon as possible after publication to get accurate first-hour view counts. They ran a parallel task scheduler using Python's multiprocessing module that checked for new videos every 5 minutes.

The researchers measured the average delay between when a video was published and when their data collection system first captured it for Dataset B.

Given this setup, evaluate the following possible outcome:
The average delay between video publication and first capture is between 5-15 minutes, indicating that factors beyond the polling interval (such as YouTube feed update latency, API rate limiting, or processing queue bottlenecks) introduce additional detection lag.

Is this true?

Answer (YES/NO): NO